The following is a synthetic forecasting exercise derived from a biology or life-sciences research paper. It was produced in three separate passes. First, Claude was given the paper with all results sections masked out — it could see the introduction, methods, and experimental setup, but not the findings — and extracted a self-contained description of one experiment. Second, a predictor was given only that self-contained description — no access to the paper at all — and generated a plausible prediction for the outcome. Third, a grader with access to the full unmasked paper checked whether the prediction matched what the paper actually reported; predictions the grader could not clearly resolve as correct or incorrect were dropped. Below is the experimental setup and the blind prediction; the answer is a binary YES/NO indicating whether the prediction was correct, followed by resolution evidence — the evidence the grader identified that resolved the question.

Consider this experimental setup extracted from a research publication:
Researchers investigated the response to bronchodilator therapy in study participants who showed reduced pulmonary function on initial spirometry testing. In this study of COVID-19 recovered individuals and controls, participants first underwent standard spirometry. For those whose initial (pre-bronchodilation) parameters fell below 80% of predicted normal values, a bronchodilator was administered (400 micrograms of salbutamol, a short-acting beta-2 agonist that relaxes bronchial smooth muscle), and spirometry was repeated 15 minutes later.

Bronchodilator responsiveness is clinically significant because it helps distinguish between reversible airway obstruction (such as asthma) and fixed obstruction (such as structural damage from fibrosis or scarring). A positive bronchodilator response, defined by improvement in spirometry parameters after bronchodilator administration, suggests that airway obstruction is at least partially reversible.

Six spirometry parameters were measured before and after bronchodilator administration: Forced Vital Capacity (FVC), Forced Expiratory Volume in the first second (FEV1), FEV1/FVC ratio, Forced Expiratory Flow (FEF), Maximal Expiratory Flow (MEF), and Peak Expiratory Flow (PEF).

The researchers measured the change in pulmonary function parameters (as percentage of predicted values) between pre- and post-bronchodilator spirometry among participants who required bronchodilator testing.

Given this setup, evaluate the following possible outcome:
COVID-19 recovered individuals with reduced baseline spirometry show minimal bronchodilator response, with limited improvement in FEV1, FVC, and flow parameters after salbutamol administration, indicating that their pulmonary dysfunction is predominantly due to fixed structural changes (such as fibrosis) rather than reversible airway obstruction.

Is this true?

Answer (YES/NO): YES